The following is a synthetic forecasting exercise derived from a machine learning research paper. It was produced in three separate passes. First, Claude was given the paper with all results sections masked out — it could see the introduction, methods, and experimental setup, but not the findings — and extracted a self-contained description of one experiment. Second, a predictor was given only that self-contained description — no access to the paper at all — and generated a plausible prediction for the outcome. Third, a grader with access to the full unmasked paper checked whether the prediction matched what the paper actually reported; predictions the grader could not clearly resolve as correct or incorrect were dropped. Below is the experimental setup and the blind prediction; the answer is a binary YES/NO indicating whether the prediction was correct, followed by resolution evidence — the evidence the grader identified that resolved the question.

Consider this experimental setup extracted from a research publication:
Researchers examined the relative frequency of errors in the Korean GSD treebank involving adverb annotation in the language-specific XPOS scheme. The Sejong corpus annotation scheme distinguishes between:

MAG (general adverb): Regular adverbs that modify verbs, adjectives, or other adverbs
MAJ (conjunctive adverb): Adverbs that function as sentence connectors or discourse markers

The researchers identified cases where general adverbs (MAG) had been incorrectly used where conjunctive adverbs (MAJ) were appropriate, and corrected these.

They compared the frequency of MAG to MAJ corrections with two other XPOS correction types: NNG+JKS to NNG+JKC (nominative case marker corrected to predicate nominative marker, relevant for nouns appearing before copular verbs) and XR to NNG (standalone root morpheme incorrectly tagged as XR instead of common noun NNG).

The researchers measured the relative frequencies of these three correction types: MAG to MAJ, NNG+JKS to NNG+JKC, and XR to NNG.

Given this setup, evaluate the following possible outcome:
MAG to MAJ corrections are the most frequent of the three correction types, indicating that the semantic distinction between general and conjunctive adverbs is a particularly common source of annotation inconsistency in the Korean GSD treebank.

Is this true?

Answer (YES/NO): NO